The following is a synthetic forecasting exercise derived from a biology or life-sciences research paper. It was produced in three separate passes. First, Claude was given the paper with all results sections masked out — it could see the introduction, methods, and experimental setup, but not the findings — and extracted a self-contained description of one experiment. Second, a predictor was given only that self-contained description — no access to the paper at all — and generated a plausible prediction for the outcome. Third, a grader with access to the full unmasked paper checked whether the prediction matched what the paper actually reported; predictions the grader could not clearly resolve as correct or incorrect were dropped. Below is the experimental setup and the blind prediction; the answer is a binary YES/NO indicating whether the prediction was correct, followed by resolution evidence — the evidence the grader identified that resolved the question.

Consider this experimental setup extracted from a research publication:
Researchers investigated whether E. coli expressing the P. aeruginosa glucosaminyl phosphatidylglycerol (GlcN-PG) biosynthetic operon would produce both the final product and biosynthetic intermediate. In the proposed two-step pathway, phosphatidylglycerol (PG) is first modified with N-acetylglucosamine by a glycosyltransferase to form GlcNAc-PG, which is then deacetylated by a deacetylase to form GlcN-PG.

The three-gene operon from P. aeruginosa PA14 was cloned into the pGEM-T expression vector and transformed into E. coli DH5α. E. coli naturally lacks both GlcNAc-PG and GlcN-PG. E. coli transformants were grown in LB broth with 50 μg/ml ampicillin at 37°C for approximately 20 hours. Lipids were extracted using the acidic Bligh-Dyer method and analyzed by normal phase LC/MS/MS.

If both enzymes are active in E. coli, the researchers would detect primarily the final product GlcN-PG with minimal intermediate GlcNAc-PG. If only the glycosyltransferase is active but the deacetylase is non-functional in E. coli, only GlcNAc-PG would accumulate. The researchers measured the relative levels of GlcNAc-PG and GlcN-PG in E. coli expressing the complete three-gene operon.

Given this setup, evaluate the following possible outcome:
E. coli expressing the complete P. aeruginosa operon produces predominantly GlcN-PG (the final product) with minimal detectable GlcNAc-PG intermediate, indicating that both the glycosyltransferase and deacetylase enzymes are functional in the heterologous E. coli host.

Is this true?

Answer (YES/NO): NO